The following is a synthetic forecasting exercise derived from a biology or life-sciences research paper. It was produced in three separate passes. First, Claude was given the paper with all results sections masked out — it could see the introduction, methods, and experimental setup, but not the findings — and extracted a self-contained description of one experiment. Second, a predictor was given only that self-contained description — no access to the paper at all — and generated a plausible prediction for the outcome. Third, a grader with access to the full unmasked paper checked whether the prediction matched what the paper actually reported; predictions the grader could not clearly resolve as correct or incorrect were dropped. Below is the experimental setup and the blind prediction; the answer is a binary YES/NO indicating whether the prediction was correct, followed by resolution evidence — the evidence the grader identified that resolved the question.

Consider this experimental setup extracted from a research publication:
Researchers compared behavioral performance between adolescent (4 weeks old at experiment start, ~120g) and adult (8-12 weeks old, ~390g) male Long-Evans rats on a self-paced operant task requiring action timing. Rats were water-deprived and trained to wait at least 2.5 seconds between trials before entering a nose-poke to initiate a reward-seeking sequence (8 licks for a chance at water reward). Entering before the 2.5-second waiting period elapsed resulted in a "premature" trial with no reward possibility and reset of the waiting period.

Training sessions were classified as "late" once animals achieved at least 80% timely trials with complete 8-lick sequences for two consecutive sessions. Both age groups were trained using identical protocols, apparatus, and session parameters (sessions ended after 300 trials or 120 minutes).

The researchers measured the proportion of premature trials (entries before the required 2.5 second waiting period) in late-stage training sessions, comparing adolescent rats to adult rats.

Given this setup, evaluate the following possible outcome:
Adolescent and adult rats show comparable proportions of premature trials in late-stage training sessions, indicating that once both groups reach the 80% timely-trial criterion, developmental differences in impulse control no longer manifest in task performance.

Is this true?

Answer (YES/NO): NO